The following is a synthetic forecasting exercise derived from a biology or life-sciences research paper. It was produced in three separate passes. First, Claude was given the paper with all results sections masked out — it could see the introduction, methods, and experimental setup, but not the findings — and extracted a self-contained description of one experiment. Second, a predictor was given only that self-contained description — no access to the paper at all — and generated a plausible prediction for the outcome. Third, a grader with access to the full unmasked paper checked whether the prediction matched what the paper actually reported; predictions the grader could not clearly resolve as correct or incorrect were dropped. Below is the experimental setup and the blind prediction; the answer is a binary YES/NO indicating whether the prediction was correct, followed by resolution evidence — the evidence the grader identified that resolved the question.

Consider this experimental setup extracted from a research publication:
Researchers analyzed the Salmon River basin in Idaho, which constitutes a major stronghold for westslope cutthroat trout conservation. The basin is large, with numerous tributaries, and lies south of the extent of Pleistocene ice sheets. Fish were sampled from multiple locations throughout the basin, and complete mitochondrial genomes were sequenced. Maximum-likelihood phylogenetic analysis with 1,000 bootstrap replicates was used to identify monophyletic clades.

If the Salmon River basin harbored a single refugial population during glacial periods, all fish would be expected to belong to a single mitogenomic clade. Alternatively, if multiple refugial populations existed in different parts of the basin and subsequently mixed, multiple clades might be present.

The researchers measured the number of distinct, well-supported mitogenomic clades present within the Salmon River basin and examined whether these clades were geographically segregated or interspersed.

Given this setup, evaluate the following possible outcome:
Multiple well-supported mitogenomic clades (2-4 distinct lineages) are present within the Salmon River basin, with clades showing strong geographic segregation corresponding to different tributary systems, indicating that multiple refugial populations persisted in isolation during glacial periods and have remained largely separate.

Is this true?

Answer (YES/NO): NO